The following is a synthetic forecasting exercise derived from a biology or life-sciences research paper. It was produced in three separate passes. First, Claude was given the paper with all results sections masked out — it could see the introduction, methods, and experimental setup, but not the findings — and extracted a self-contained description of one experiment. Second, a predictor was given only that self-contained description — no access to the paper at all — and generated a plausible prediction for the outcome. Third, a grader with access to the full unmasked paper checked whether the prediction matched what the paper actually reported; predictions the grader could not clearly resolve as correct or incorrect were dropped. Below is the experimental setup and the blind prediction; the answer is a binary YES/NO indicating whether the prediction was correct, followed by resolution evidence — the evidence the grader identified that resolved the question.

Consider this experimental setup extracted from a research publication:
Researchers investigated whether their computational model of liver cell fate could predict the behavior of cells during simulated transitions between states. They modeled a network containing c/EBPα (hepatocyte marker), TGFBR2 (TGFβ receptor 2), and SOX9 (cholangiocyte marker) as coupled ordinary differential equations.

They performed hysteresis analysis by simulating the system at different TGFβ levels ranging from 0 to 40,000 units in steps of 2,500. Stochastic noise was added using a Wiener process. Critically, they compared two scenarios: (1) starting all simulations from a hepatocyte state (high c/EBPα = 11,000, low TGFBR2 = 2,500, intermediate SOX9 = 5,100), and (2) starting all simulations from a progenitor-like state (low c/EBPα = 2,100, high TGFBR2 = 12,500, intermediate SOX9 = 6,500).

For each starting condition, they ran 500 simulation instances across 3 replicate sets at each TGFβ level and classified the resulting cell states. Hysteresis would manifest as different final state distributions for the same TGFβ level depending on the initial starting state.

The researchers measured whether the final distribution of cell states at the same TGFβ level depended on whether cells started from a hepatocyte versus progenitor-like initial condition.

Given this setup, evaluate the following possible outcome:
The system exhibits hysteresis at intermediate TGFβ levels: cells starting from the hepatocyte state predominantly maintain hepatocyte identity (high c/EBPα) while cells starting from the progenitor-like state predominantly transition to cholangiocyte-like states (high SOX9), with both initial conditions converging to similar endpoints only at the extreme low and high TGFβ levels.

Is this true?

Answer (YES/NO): NO